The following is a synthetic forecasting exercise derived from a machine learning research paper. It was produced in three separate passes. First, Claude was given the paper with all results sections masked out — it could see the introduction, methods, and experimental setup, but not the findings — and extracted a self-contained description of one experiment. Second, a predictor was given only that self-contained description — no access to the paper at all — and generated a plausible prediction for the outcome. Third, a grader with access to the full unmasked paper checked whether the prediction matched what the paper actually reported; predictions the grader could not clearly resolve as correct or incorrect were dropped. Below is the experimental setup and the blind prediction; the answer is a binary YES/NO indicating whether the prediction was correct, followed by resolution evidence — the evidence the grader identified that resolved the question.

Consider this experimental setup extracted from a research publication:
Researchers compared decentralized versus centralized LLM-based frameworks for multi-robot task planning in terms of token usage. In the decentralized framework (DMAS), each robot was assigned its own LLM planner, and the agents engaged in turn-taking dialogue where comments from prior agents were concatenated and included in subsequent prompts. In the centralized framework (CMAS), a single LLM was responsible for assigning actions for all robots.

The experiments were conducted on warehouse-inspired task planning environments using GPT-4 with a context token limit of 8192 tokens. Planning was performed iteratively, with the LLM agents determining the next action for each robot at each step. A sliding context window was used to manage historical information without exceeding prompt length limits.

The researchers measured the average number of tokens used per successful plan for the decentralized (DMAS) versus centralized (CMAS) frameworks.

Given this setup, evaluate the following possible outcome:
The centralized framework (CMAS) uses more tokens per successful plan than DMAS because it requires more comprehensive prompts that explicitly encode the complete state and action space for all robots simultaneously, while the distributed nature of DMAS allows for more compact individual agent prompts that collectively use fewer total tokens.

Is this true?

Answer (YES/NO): NO